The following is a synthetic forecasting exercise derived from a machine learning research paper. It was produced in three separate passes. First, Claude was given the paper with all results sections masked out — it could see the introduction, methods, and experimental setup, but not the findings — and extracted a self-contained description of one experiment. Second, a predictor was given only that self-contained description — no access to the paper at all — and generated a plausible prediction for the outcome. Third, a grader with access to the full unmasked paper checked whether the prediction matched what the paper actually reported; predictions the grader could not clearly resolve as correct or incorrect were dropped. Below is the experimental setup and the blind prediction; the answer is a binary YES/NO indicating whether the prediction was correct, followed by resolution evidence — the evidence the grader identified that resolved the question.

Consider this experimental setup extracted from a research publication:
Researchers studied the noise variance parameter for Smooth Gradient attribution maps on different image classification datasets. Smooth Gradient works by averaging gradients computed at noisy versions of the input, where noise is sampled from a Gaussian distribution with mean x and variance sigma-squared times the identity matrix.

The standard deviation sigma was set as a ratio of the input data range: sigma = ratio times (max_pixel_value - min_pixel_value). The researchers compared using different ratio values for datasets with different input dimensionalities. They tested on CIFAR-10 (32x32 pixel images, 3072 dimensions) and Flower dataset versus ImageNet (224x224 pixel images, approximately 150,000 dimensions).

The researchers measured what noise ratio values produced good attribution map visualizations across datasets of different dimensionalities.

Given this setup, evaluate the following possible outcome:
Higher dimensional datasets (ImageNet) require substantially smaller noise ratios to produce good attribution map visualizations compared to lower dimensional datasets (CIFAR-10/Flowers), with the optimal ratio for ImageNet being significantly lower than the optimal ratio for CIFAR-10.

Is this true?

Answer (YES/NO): NO